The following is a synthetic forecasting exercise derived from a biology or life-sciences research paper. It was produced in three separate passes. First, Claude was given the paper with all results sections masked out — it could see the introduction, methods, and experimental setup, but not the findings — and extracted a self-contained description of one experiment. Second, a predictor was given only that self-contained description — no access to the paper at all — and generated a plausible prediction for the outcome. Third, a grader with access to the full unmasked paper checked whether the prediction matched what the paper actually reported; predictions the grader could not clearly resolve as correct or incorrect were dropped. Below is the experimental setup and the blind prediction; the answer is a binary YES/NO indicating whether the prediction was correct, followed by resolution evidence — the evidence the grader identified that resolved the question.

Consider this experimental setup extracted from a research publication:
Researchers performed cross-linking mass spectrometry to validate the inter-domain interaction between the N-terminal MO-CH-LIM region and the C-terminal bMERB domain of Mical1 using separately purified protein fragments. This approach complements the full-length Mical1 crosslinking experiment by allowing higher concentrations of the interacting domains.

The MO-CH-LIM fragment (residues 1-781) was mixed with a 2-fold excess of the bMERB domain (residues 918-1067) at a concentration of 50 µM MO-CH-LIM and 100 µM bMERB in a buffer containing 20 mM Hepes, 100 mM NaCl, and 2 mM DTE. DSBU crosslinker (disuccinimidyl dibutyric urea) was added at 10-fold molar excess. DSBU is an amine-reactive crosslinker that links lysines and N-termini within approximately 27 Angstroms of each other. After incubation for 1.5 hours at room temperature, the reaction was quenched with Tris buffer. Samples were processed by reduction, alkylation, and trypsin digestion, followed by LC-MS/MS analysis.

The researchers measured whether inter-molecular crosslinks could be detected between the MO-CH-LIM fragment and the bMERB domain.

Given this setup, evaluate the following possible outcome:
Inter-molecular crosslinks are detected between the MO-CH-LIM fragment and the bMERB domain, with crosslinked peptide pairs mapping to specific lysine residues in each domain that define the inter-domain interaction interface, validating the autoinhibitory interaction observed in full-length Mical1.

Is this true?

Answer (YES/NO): YES